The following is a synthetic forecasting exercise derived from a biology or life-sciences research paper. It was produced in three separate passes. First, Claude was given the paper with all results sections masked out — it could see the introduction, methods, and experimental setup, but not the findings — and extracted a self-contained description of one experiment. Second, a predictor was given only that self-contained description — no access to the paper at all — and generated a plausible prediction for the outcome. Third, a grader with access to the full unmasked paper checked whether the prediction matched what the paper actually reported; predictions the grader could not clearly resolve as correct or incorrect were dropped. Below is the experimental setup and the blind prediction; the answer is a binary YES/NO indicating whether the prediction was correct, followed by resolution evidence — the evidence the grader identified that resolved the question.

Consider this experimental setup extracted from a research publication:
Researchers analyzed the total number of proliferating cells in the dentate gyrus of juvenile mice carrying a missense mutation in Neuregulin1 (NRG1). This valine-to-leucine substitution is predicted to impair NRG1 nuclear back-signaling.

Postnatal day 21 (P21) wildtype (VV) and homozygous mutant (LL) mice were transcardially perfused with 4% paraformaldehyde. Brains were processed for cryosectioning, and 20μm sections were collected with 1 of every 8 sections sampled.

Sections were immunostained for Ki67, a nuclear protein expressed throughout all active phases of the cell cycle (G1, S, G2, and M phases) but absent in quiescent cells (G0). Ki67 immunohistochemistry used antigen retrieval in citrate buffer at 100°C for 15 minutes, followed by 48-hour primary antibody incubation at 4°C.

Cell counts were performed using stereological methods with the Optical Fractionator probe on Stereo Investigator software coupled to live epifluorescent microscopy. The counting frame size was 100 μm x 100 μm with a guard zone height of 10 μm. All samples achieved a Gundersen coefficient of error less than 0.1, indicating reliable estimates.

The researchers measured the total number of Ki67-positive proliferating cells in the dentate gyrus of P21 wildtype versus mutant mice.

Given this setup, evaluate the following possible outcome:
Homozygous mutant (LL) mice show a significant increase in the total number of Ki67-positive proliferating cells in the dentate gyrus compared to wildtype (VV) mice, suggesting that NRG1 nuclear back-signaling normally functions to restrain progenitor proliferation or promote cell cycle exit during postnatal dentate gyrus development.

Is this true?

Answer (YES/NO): NO